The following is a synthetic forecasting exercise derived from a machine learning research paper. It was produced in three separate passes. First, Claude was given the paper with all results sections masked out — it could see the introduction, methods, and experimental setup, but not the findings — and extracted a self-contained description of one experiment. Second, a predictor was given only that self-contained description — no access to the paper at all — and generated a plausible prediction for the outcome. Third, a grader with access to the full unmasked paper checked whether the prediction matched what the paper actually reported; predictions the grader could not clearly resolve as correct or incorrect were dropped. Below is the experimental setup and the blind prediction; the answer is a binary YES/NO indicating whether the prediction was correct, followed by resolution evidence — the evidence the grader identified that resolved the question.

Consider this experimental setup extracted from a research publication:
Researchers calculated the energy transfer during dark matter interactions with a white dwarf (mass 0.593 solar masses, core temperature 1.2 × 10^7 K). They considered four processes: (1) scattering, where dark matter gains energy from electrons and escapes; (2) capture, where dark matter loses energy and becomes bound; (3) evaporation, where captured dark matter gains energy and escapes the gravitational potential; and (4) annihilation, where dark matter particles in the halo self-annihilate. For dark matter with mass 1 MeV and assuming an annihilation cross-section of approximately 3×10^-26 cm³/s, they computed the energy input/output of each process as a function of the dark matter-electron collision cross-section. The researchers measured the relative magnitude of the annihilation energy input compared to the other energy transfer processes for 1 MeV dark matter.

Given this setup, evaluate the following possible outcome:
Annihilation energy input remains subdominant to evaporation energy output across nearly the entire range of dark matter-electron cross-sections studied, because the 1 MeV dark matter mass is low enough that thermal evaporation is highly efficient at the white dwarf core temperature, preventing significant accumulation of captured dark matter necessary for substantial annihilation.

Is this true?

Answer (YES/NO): YES